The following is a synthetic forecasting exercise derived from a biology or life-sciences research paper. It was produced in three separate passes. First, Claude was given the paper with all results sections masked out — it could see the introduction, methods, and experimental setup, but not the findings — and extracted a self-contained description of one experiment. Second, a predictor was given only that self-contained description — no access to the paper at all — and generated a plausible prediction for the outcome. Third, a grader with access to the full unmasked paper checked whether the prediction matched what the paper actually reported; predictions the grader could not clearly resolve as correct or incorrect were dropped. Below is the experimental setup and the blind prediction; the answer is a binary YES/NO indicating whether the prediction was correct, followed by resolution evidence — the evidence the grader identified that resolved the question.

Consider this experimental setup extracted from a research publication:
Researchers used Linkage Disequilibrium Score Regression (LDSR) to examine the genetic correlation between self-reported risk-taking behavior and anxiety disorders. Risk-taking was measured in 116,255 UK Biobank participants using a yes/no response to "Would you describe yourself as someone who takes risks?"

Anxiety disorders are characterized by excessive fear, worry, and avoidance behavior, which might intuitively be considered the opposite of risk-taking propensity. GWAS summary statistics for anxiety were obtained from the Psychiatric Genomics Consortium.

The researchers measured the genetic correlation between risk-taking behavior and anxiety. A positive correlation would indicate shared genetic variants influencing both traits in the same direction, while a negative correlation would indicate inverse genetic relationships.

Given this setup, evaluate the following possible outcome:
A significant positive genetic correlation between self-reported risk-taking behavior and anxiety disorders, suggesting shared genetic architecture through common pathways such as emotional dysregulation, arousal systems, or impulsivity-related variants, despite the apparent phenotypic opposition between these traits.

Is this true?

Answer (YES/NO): NO